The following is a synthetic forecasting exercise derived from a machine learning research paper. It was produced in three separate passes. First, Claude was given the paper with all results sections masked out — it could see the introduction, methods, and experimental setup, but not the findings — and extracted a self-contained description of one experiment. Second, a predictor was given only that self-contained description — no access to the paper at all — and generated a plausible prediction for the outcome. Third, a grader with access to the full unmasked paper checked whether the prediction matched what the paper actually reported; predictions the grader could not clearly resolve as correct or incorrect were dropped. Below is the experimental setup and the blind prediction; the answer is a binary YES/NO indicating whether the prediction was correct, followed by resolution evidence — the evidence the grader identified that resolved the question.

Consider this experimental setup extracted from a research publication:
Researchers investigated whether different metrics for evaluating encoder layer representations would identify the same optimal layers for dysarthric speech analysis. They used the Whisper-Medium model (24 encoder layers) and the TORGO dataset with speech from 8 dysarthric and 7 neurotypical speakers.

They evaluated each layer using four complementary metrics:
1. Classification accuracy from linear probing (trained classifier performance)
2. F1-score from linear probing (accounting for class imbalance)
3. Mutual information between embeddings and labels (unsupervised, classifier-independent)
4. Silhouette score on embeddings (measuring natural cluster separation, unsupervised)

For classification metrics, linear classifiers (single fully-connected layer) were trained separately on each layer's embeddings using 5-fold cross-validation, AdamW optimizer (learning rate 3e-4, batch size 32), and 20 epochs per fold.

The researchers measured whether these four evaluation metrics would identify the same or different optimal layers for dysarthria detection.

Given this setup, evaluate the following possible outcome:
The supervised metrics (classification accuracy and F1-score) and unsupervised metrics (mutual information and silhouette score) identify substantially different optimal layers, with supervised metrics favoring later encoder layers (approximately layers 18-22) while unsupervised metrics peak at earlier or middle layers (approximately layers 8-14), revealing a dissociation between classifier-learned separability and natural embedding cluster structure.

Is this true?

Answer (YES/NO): NO